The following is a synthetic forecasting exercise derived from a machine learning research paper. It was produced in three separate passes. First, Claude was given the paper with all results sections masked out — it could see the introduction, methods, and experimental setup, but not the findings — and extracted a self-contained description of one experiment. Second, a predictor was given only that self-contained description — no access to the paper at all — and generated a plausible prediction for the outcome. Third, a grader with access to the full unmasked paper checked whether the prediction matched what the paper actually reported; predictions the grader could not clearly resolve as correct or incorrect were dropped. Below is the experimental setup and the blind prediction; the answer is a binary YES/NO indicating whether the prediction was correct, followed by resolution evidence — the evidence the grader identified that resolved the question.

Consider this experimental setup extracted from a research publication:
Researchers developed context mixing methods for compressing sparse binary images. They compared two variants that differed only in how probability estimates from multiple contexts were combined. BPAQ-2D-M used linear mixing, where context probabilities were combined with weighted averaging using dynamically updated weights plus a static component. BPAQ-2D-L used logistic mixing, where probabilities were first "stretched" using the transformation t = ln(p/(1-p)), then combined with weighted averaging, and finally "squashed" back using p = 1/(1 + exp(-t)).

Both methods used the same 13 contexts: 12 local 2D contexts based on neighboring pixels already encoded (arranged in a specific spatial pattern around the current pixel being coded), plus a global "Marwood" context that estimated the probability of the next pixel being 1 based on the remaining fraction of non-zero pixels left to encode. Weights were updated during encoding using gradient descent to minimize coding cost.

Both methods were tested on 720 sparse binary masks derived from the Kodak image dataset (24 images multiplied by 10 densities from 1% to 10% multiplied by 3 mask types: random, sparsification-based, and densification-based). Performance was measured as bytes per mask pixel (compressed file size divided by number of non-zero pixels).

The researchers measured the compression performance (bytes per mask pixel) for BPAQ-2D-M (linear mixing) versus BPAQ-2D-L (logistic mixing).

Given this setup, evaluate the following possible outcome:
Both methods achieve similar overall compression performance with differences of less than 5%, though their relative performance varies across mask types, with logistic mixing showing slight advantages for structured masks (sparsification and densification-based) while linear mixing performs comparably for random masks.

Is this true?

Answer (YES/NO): NO